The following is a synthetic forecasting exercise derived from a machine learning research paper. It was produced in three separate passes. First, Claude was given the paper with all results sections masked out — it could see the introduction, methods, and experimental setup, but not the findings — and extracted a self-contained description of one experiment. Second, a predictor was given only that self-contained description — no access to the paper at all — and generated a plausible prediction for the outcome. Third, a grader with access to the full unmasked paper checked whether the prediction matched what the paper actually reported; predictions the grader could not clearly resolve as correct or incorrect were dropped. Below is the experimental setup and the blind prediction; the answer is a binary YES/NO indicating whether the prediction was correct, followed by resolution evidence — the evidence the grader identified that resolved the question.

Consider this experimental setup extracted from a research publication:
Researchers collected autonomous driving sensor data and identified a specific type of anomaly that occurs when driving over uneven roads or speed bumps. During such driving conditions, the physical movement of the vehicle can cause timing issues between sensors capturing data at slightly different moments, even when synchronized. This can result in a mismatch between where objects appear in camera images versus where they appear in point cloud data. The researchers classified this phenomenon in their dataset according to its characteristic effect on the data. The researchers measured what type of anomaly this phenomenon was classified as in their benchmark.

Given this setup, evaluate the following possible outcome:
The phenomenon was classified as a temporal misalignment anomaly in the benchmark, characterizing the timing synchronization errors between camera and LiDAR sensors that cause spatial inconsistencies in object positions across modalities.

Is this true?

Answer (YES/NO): NO